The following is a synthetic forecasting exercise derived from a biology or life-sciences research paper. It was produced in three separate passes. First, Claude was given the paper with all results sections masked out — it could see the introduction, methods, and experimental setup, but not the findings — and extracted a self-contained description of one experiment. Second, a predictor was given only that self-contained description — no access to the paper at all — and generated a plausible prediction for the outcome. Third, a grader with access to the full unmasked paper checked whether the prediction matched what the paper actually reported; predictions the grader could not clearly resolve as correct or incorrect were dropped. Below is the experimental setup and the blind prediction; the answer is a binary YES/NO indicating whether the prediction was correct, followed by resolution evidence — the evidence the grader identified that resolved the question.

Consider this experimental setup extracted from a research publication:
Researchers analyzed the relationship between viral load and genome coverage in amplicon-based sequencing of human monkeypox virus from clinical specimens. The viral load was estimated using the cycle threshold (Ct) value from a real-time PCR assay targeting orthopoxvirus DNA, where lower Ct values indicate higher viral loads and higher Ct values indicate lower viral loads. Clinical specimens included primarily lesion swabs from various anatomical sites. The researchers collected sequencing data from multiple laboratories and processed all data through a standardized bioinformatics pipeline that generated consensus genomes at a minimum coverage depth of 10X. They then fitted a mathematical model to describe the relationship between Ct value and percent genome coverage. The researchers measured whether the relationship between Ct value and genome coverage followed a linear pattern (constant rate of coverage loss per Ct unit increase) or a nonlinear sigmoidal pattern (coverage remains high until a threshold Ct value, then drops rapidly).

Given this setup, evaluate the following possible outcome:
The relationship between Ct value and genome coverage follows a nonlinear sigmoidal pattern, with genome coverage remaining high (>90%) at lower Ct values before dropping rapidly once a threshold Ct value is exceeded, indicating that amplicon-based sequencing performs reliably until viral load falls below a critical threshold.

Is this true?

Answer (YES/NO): NO